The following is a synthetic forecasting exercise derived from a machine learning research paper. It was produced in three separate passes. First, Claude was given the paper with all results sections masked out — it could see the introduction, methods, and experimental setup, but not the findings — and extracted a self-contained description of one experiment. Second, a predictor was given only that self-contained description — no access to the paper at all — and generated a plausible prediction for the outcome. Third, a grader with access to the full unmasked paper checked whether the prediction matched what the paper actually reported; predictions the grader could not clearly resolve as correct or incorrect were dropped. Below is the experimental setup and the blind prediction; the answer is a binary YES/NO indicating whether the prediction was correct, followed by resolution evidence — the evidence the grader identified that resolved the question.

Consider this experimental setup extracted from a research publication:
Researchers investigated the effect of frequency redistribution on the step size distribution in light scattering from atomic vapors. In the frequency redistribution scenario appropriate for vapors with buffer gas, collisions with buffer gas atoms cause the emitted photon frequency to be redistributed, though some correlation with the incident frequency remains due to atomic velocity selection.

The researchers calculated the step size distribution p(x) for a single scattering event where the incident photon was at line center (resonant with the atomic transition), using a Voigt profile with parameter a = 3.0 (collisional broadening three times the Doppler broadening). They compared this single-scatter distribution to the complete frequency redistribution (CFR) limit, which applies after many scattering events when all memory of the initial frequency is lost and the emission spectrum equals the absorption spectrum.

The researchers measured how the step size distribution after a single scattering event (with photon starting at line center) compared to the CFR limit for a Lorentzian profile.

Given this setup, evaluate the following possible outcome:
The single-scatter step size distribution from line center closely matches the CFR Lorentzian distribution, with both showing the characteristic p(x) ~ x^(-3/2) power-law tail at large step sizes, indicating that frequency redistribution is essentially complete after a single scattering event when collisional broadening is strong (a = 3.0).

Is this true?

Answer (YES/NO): YES